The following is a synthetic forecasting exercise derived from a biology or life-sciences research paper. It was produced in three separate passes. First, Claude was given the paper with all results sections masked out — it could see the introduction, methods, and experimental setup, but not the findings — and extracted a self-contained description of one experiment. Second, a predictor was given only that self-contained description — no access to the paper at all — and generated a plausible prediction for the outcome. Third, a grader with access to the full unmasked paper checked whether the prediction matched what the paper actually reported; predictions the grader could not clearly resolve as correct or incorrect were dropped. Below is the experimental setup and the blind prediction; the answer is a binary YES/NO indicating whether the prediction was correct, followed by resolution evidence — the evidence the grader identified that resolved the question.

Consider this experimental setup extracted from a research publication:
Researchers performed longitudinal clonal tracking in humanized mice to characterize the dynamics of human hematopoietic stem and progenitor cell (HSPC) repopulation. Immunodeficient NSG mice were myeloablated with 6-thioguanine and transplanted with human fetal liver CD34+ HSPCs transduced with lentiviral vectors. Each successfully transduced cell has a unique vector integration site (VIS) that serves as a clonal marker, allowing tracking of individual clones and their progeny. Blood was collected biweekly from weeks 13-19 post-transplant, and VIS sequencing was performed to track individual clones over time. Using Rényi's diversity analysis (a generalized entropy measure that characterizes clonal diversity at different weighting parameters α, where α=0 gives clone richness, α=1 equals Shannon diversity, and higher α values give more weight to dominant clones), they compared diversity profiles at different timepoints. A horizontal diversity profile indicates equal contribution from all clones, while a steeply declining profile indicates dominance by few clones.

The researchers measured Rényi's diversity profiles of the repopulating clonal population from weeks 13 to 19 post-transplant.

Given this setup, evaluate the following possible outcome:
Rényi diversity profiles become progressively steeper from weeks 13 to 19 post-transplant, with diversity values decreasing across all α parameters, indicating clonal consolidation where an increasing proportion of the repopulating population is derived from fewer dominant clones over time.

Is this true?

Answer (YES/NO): NO